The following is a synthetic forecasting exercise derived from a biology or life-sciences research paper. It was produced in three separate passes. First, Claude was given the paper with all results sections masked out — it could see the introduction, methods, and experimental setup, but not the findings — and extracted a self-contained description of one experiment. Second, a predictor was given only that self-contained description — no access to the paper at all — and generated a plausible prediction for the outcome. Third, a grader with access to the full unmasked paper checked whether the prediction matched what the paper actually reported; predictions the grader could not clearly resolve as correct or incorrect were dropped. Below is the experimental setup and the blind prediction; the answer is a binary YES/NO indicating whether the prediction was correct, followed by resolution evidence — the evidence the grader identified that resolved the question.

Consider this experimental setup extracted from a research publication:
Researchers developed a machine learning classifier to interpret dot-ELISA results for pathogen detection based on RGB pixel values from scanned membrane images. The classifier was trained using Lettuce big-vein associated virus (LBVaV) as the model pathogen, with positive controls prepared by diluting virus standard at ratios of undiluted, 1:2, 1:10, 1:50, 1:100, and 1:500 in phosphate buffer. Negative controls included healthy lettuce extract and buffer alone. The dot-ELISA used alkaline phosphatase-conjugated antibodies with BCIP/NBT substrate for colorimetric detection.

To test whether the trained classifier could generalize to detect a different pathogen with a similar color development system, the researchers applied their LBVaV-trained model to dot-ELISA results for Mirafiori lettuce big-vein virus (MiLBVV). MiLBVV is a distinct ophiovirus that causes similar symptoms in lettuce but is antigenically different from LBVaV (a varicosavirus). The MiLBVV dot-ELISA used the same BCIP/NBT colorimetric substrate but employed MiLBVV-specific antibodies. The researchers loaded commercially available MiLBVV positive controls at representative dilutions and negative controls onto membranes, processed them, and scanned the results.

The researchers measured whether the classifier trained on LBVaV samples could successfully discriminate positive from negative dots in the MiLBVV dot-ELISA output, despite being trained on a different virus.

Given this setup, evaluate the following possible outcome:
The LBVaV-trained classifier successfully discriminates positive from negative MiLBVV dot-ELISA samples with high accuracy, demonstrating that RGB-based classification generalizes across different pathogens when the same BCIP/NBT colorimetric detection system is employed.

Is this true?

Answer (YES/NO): YES